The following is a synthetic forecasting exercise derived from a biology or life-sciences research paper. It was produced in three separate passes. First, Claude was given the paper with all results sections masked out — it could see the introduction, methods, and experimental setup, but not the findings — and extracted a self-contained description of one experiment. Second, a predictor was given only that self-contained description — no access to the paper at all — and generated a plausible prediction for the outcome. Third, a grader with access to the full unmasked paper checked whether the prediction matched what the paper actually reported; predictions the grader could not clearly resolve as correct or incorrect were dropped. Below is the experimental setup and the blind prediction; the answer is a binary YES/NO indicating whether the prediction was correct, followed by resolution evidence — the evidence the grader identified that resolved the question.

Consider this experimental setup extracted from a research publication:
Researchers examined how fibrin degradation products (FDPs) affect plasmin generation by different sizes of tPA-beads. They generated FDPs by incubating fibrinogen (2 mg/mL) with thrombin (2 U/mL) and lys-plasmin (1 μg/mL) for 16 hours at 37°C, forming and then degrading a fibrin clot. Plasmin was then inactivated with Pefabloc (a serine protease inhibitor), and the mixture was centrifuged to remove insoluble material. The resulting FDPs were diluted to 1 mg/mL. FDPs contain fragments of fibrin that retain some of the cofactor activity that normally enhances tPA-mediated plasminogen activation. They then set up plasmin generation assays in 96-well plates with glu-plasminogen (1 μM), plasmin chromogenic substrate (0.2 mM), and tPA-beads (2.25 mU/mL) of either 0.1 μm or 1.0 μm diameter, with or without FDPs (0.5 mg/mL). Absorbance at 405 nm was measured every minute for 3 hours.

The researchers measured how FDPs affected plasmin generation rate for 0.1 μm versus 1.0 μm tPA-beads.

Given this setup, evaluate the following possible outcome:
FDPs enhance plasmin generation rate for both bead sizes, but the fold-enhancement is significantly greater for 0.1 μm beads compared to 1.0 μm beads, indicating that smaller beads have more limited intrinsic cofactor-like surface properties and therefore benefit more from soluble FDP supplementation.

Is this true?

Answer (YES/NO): NO